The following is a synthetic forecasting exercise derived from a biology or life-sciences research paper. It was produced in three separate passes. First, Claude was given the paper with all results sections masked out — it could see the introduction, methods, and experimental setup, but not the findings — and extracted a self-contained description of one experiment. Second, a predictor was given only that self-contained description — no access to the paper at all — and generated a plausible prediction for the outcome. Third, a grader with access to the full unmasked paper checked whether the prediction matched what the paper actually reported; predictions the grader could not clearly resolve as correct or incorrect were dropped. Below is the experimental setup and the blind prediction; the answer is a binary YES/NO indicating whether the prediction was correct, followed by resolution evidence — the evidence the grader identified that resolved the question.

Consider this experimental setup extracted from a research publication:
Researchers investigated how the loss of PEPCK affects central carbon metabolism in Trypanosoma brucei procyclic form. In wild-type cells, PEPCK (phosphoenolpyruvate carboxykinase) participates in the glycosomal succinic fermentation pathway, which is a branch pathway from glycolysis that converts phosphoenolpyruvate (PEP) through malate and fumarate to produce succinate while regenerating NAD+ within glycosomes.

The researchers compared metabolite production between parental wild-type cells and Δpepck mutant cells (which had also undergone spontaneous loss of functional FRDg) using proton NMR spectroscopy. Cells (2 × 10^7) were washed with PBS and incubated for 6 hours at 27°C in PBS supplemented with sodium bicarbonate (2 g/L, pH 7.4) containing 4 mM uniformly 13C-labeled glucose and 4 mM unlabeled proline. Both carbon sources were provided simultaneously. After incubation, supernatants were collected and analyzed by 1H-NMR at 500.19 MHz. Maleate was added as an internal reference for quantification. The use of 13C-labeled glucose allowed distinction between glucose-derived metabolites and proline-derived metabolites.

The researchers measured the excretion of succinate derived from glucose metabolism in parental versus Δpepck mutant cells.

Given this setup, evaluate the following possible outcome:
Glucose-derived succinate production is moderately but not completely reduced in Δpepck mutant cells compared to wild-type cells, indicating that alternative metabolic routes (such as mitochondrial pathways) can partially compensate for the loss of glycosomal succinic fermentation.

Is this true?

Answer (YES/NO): NO